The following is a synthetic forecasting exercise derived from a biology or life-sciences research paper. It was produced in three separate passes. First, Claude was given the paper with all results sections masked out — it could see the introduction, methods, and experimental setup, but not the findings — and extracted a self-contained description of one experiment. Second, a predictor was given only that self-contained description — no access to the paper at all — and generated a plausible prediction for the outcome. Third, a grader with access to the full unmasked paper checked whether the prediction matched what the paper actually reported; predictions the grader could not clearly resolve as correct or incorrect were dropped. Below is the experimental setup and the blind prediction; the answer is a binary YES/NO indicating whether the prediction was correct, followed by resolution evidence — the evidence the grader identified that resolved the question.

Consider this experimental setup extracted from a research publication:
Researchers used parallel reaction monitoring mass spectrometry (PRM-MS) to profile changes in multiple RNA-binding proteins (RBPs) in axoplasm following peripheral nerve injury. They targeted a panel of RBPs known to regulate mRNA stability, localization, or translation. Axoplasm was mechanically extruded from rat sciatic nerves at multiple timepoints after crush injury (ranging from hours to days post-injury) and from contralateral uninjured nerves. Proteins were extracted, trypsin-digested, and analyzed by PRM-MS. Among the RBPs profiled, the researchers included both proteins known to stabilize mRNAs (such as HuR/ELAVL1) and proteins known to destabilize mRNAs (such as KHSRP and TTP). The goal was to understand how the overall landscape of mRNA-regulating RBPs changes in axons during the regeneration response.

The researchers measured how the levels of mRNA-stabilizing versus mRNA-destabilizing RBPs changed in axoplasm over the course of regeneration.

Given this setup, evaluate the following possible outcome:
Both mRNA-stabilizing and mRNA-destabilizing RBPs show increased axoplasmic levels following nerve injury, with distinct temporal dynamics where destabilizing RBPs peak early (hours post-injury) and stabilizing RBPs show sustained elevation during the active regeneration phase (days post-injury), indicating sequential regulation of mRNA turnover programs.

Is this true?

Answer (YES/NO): NO